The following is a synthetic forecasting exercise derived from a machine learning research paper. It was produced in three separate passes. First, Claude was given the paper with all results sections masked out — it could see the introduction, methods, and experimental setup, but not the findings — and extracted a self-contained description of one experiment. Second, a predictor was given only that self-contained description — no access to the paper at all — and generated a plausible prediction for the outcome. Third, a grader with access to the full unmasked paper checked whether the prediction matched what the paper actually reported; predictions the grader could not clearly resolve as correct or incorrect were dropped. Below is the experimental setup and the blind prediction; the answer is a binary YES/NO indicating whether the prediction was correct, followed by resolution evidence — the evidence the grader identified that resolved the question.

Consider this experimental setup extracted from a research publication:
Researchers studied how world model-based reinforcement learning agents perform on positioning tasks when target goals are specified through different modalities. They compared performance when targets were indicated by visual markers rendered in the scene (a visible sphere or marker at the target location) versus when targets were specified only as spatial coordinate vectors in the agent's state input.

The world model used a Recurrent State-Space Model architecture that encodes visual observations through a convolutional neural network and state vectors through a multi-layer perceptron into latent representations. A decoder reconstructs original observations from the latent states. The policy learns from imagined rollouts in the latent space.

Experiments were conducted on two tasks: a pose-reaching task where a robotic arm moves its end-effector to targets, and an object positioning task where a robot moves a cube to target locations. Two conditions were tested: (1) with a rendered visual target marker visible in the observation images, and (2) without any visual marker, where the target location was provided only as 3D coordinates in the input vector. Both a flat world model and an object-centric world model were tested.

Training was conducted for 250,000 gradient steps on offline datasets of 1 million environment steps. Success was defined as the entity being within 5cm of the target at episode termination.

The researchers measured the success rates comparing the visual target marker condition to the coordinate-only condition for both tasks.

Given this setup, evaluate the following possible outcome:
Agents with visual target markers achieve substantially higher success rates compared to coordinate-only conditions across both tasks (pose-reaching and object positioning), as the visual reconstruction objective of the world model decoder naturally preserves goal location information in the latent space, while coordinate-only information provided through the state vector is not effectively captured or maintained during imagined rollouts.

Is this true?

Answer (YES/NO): YES